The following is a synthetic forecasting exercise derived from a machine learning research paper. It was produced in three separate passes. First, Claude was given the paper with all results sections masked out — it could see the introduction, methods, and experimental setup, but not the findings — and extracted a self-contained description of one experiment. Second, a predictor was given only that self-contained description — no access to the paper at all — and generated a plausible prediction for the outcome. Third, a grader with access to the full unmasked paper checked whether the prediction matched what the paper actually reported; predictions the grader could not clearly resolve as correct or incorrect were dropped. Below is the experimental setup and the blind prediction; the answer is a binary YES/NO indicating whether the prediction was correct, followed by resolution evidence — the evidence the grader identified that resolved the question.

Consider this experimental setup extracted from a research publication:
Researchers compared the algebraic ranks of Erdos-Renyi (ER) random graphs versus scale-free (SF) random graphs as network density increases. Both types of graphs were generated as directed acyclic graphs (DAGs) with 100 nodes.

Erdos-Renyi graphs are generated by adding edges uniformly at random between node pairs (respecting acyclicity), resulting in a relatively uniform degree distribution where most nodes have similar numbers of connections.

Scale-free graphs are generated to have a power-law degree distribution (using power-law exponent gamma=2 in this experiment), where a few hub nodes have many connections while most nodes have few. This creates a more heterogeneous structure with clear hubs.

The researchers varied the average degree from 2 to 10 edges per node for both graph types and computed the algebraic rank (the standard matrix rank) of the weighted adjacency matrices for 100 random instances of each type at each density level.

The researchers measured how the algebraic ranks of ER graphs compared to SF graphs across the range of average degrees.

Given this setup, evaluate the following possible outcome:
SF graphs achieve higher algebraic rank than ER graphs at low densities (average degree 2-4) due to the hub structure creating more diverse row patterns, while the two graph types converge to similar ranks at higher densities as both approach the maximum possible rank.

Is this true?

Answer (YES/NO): NO